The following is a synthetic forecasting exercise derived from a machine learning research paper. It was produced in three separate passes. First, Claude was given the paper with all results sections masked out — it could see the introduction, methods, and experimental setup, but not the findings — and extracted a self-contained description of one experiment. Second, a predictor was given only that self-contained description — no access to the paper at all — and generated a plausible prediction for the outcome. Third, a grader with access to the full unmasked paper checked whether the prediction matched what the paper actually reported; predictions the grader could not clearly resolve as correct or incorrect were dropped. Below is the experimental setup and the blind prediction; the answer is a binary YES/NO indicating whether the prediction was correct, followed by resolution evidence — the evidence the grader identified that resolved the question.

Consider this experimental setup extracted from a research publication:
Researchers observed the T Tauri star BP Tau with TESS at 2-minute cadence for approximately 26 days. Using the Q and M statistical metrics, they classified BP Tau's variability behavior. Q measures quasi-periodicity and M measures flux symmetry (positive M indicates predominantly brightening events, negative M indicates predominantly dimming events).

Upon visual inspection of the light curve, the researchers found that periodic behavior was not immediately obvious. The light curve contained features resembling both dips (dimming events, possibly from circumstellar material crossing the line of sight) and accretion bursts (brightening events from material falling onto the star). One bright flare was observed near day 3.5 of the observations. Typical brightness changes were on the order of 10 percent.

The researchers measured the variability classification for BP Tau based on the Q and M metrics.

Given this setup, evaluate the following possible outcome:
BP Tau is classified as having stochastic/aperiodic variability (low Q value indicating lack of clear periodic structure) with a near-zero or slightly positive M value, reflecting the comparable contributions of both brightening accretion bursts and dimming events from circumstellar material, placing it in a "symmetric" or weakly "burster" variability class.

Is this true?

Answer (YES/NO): NO